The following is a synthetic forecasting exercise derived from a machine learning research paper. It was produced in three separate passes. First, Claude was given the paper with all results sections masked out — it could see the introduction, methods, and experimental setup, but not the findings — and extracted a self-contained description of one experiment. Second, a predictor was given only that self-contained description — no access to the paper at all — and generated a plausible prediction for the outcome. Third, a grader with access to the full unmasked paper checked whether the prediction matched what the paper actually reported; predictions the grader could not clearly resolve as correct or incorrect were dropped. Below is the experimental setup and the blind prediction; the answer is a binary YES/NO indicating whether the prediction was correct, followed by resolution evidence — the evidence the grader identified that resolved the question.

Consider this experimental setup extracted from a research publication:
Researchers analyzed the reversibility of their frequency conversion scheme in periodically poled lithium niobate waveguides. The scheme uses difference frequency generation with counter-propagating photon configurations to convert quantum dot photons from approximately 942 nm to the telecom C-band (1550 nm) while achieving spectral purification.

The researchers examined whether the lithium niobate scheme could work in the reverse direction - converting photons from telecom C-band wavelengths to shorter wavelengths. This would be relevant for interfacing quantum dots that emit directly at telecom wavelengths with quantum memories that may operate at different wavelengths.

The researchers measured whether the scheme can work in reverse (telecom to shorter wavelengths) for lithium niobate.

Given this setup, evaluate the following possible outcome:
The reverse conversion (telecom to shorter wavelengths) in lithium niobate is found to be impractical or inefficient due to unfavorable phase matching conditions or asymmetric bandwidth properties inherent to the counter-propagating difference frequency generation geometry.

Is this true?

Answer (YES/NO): NO